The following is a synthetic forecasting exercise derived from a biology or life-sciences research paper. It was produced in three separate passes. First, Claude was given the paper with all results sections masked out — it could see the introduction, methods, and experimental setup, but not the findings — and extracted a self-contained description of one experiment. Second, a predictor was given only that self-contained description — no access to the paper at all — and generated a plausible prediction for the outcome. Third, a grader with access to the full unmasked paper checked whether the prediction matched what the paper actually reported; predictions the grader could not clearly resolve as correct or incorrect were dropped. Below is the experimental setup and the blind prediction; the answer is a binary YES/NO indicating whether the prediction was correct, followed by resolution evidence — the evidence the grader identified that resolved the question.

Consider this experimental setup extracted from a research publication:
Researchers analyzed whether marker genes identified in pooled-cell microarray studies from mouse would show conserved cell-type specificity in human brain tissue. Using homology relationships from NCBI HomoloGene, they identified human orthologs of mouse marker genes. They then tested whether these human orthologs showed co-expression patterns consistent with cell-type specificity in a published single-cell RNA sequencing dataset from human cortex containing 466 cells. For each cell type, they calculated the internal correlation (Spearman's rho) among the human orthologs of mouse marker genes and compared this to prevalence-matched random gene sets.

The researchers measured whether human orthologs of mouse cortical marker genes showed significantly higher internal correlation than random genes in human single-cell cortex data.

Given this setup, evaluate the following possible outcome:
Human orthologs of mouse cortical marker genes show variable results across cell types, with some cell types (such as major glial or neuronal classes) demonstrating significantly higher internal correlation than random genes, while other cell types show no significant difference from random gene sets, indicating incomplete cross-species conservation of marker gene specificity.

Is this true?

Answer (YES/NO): YES